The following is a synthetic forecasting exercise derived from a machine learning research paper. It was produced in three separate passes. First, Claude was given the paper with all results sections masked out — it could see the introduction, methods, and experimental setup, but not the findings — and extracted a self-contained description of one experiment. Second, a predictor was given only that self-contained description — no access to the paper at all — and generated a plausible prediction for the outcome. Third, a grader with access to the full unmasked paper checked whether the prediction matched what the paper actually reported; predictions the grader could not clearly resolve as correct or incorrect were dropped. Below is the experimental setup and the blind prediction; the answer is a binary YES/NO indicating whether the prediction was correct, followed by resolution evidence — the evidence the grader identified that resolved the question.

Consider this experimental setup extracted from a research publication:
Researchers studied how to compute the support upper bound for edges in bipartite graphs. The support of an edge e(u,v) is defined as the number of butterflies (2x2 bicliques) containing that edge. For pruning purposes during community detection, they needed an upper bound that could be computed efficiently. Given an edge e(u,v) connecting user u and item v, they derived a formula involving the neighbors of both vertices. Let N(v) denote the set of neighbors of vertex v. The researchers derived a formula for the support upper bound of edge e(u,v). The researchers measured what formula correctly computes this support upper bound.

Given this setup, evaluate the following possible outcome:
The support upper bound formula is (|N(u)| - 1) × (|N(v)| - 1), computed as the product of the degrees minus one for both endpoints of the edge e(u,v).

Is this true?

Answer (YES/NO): NO